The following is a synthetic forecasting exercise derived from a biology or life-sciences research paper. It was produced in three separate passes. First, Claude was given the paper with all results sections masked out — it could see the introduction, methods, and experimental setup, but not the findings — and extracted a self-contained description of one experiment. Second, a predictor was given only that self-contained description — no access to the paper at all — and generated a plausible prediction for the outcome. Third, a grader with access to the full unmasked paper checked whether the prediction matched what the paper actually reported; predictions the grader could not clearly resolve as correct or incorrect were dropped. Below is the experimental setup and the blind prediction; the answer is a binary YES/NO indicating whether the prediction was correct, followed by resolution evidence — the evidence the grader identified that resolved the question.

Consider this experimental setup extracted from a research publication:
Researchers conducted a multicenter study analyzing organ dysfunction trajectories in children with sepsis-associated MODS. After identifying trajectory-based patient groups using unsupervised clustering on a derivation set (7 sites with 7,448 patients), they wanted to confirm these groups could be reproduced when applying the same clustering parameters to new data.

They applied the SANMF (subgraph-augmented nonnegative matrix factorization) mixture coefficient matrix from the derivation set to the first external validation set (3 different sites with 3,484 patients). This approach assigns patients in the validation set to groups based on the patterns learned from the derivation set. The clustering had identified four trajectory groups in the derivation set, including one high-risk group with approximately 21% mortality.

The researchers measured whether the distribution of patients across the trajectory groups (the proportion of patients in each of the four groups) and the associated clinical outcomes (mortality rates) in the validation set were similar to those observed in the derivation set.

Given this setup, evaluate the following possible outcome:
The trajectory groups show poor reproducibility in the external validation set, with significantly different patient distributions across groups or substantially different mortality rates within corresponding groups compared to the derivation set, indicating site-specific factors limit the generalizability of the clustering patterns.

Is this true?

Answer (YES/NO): NO